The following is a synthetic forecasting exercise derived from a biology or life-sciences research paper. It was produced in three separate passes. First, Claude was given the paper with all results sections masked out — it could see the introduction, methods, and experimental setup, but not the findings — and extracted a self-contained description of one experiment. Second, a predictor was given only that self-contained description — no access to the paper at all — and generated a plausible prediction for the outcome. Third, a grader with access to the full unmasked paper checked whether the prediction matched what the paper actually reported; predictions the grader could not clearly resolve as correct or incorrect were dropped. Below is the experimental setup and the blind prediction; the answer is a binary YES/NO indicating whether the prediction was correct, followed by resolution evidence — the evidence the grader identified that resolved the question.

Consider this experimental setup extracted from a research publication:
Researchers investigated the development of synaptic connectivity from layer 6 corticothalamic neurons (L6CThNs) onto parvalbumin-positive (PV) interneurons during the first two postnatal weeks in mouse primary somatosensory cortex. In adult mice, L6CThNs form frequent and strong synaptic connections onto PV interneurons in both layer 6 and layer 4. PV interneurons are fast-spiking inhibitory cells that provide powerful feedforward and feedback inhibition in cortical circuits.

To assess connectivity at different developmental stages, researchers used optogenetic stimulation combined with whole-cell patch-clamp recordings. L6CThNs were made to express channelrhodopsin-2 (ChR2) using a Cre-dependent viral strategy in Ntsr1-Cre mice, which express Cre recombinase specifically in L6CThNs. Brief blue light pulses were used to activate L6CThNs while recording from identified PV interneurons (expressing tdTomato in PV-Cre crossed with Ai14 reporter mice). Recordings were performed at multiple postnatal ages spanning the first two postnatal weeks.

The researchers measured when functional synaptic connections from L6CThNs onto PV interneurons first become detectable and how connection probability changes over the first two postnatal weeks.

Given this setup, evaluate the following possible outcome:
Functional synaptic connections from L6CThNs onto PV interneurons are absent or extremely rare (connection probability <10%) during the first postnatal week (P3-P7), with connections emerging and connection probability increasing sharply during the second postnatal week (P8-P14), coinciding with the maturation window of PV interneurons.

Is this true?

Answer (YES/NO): YES